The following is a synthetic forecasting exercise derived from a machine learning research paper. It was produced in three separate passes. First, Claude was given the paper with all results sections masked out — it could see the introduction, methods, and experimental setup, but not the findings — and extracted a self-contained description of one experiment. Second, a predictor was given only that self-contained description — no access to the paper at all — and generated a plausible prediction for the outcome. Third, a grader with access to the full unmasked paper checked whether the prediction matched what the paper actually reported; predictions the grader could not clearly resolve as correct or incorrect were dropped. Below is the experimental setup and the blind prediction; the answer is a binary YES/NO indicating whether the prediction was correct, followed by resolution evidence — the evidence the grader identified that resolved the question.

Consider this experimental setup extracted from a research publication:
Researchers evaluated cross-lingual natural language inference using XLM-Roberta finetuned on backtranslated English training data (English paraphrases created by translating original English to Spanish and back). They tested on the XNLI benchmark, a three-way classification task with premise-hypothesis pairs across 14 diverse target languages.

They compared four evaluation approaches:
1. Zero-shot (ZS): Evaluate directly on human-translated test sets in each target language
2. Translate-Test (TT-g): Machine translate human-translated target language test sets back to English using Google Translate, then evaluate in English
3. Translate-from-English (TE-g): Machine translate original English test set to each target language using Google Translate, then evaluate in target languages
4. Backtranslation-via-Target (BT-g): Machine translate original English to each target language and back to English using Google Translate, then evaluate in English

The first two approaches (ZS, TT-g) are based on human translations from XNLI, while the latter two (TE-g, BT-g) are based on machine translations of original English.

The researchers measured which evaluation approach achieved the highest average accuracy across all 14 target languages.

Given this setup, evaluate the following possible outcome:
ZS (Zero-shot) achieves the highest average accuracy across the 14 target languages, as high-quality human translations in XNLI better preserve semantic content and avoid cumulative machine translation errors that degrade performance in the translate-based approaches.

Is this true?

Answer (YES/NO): NO